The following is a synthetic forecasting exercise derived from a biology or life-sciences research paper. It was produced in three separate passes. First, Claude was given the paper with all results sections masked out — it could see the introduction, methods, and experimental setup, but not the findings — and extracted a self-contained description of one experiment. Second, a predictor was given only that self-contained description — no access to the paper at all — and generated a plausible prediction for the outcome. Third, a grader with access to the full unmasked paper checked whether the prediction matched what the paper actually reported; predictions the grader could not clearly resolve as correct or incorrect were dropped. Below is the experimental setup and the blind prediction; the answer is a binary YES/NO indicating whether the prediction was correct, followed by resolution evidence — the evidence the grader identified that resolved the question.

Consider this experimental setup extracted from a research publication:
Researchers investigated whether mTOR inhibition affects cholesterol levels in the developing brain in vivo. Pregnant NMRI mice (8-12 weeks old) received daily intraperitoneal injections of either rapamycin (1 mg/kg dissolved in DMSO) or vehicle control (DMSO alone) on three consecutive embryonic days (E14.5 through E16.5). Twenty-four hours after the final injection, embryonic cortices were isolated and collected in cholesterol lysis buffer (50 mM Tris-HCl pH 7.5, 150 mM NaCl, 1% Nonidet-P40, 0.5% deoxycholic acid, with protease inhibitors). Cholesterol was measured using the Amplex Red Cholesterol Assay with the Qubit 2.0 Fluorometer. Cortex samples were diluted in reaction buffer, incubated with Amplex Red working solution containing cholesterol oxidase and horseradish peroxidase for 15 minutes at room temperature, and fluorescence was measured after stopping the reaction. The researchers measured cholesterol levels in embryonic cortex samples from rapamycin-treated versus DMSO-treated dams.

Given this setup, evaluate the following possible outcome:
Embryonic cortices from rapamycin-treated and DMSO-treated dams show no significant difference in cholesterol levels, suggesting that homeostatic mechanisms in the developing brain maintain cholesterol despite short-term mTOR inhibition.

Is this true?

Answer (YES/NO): NO